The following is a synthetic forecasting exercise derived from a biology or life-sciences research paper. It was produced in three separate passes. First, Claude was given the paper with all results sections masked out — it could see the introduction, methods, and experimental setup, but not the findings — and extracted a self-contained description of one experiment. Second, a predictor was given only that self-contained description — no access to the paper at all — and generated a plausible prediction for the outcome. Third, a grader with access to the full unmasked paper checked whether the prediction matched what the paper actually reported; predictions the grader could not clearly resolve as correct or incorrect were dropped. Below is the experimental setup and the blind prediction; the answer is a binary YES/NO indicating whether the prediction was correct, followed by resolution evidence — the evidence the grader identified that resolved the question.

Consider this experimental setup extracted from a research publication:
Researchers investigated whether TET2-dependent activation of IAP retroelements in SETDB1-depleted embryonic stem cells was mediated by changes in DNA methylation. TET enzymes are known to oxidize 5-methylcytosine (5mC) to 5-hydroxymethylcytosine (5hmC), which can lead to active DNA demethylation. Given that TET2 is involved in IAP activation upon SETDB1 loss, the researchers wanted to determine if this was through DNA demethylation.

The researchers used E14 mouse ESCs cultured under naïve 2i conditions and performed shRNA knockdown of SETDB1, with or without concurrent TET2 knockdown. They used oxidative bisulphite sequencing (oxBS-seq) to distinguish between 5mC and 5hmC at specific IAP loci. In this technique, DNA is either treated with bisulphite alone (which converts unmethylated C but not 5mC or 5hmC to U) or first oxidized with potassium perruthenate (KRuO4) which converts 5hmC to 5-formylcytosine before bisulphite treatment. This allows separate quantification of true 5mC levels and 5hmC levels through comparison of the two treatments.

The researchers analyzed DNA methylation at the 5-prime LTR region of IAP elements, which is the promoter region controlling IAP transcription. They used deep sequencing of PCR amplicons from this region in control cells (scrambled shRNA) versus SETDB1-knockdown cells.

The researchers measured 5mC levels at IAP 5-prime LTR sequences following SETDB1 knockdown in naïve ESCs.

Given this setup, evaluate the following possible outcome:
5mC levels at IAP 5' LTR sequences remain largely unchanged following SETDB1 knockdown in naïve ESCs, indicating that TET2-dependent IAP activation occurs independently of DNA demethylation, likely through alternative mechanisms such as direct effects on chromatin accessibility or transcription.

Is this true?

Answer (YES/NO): YES